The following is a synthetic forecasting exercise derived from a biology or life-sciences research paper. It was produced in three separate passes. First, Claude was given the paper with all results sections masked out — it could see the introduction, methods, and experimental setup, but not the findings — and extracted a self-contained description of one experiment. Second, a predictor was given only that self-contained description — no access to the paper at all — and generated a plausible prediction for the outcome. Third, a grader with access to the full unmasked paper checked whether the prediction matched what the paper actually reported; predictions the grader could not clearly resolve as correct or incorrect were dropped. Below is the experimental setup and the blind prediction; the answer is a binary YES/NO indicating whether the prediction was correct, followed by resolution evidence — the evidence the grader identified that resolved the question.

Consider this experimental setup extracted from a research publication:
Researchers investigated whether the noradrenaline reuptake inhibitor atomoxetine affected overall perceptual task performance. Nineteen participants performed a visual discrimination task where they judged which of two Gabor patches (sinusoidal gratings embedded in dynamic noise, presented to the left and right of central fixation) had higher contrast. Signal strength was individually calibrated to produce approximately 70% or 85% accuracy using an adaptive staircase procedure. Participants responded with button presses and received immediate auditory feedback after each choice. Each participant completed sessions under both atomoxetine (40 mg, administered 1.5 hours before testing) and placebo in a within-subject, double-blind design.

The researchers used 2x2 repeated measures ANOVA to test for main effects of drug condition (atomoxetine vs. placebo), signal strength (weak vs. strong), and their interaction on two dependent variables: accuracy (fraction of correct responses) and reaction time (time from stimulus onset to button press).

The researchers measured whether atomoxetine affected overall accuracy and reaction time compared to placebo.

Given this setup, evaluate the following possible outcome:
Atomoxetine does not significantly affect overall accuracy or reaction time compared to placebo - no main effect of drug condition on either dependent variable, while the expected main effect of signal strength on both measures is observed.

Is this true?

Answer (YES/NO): YES